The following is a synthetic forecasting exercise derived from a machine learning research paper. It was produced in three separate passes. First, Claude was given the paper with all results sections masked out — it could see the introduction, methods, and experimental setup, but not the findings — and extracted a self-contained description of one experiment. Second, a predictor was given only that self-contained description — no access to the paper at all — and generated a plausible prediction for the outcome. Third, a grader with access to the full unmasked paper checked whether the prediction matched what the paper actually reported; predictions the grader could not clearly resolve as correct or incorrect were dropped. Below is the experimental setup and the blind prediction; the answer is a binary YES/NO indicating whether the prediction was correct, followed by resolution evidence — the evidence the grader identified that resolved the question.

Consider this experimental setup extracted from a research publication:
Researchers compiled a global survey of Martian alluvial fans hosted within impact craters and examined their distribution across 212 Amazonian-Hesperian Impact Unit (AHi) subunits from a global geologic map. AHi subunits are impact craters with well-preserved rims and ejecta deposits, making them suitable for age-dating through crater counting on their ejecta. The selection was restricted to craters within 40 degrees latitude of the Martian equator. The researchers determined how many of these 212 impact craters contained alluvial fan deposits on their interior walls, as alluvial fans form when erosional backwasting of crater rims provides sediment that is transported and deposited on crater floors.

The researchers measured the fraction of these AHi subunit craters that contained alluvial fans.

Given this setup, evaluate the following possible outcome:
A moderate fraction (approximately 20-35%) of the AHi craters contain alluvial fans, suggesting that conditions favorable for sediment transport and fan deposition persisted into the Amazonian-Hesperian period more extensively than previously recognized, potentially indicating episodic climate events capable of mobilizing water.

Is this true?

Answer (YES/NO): YES